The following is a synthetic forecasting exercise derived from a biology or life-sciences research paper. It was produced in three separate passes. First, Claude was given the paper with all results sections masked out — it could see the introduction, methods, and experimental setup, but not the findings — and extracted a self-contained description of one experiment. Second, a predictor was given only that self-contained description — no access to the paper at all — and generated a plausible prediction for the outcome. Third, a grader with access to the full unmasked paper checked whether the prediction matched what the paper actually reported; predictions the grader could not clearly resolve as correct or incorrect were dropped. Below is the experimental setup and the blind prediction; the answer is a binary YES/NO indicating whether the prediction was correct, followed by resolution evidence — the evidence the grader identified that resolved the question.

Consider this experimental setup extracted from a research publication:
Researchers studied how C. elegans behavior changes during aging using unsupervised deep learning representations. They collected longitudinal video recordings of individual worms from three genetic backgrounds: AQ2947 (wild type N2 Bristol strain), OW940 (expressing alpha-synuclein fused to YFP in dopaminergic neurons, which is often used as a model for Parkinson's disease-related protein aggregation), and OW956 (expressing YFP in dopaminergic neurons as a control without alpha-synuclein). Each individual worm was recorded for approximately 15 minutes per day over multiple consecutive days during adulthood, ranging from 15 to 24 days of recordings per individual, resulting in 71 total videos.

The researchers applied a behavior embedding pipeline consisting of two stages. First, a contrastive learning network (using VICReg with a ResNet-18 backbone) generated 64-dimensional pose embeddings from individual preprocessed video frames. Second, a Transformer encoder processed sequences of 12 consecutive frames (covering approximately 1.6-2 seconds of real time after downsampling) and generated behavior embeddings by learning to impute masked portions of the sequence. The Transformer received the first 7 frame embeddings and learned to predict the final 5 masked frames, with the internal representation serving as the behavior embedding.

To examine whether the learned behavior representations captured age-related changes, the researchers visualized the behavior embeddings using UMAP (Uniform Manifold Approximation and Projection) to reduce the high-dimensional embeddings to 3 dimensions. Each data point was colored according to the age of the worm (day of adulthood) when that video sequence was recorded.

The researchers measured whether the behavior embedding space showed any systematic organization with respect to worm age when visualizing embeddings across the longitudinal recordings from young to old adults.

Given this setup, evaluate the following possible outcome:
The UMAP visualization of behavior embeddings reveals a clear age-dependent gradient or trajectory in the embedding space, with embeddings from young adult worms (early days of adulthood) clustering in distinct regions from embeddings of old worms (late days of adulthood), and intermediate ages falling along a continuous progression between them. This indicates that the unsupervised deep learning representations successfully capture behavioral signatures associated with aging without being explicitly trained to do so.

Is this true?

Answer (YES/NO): YES